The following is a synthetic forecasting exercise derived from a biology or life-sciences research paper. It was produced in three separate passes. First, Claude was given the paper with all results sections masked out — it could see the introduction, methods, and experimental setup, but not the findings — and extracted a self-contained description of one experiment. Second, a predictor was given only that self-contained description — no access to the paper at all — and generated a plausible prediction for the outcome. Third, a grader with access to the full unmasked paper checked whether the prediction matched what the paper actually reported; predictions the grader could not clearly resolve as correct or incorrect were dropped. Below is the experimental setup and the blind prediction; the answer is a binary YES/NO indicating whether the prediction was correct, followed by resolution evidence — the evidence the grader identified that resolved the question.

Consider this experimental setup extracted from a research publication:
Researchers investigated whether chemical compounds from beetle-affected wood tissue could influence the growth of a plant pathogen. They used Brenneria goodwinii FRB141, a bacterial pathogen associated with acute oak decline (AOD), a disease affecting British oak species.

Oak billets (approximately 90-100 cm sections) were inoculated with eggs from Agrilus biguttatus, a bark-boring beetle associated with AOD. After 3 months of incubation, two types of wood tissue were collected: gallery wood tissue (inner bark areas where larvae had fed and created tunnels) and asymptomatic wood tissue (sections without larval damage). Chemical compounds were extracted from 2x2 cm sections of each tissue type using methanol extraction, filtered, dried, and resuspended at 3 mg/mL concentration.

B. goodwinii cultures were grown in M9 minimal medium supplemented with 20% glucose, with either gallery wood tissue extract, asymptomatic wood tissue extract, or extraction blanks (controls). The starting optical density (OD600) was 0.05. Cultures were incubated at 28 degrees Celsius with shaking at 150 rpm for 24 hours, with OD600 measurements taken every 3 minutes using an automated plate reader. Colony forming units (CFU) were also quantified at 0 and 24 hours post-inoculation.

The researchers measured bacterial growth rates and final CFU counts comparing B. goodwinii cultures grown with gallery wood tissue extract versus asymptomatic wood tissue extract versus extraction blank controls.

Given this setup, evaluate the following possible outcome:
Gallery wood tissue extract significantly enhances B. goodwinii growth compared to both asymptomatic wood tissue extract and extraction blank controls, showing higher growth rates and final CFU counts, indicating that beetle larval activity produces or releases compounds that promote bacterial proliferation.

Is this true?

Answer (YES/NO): NO